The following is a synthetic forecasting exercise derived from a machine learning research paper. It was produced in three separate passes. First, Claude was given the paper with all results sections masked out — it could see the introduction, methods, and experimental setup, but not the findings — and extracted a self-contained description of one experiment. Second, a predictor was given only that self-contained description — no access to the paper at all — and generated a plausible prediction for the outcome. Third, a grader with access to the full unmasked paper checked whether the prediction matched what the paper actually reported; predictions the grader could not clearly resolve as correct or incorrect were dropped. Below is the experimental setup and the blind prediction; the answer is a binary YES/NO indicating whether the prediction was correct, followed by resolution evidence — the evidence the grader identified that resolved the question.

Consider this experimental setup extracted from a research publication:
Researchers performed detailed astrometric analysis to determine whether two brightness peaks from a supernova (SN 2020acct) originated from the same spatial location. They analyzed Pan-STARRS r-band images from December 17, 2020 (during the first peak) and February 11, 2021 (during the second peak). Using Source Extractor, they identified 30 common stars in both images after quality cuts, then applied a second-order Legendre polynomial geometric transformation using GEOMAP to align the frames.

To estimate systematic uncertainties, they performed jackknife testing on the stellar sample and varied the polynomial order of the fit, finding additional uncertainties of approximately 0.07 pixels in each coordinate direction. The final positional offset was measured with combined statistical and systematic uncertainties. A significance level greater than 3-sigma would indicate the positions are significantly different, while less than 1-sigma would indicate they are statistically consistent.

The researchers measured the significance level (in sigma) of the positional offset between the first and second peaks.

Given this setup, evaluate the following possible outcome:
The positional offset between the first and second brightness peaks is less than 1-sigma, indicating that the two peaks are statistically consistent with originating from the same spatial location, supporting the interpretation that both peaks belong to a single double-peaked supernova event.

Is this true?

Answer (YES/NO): YES